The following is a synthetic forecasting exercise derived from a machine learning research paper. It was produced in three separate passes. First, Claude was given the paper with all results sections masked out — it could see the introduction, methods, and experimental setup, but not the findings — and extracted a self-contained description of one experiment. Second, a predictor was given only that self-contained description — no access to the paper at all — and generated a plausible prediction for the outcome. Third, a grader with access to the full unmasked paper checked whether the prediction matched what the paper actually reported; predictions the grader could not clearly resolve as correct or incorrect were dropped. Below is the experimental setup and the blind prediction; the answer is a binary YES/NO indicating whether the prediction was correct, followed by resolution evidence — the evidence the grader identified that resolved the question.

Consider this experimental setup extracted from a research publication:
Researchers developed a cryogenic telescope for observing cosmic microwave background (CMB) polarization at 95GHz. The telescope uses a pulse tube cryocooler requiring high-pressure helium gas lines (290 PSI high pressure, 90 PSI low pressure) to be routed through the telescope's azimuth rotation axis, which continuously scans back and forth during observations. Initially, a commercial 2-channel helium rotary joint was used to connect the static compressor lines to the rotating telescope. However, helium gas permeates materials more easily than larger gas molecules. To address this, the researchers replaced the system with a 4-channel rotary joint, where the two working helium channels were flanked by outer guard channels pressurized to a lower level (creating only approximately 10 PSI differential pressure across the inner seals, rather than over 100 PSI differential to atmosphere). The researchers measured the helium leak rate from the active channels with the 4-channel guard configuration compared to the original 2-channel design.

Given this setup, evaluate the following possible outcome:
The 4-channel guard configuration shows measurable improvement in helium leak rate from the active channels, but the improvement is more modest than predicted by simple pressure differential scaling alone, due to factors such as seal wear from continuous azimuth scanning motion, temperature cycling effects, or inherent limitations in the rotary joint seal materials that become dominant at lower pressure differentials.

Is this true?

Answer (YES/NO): NO